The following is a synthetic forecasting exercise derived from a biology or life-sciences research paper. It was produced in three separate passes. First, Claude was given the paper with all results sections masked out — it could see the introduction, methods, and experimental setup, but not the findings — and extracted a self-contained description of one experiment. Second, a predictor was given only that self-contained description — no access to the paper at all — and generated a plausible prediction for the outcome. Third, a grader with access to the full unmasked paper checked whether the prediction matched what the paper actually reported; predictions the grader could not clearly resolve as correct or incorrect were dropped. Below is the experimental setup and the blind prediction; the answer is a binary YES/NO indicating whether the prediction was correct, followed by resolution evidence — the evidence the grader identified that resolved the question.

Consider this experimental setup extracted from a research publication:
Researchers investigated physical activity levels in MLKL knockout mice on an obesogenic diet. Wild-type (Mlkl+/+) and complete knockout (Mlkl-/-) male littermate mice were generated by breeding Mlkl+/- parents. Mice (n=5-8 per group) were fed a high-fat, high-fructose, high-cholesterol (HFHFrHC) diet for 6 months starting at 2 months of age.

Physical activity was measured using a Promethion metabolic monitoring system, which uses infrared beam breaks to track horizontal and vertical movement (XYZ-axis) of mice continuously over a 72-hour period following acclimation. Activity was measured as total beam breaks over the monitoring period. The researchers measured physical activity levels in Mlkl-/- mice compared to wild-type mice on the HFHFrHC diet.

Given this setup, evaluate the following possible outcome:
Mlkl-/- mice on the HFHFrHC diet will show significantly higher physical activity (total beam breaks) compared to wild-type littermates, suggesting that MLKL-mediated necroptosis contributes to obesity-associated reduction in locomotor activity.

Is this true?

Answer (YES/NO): NO